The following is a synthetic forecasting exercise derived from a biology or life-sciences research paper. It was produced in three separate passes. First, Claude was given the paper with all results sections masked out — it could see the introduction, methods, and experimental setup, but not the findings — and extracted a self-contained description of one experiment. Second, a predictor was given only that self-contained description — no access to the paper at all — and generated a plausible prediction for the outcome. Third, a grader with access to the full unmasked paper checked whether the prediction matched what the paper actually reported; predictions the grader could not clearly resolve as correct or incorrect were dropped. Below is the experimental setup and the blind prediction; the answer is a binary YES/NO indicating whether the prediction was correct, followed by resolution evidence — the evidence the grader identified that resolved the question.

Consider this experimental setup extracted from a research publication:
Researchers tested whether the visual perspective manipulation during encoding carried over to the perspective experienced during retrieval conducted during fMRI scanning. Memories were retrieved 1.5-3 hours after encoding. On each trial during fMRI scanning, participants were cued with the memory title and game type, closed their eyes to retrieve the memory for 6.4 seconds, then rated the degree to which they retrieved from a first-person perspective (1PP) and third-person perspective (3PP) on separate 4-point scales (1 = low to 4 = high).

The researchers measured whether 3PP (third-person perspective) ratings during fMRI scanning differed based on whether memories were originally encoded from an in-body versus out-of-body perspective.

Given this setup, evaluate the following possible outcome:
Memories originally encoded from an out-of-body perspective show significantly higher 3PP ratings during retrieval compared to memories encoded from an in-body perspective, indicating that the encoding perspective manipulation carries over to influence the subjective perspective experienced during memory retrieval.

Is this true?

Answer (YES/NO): YES